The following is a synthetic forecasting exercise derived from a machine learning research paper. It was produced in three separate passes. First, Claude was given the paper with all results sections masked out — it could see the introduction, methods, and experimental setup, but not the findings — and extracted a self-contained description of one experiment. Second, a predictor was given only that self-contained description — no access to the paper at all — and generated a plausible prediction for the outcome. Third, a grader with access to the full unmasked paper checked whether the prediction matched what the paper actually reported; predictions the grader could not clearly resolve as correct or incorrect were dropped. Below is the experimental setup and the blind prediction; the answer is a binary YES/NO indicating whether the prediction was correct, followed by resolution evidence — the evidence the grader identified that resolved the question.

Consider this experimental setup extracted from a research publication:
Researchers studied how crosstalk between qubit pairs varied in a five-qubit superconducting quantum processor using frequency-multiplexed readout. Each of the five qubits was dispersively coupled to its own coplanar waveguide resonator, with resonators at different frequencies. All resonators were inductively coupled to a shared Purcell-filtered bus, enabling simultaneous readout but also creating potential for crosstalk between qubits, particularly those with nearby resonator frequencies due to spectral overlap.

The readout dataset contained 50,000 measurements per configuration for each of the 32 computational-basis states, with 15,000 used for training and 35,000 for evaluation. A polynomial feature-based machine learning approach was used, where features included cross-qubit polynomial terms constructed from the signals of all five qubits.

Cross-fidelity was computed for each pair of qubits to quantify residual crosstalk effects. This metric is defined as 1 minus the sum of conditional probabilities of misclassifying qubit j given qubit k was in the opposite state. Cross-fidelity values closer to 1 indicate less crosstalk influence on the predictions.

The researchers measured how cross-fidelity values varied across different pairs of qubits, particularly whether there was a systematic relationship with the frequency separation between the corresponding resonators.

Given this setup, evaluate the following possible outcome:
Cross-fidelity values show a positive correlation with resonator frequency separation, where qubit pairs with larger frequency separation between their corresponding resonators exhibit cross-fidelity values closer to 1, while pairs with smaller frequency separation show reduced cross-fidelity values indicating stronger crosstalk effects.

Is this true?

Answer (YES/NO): NO